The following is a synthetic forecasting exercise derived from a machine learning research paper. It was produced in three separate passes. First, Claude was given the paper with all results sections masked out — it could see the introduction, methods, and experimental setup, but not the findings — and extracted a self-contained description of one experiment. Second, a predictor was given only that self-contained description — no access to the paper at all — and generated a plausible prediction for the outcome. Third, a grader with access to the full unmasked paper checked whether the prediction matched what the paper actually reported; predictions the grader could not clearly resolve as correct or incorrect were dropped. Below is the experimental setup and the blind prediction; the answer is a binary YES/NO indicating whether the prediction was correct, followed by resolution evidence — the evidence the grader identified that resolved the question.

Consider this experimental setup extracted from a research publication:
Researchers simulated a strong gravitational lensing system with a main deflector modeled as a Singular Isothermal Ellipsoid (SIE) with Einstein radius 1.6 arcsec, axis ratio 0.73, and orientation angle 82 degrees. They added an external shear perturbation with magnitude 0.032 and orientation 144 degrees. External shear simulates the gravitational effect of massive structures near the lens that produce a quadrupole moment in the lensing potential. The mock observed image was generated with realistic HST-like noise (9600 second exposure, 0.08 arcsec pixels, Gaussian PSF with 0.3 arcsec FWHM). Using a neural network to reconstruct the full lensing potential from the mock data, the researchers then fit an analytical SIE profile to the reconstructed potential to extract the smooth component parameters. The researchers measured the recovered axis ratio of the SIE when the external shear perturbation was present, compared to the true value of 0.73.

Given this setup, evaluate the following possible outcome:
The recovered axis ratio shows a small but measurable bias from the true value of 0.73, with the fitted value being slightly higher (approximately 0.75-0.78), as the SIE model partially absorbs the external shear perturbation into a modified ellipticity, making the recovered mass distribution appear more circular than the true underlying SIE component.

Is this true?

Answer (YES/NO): NO